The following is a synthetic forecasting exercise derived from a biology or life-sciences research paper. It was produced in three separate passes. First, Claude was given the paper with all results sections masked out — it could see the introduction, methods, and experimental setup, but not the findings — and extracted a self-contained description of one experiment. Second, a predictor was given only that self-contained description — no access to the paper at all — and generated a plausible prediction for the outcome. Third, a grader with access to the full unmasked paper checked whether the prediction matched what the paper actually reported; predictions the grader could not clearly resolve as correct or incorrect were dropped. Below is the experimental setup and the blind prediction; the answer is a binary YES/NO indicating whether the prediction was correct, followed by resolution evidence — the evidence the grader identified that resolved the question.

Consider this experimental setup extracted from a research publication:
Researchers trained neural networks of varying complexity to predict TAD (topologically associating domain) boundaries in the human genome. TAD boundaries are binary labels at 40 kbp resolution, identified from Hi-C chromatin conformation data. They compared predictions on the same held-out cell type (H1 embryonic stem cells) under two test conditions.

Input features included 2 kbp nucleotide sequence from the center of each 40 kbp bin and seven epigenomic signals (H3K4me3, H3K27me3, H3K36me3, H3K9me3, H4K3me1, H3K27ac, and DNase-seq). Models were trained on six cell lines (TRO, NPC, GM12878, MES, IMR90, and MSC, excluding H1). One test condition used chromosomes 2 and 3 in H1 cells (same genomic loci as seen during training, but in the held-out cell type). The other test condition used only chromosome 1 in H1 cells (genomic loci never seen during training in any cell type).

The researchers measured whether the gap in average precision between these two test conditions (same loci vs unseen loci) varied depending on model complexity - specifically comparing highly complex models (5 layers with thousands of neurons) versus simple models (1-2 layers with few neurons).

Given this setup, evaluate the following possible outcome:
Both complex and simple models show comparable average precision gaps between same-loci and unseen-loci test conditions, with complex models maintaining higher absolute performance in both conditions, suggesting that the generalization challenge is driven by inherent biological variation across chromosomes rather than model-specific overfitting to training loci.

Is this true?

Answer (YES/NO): NO